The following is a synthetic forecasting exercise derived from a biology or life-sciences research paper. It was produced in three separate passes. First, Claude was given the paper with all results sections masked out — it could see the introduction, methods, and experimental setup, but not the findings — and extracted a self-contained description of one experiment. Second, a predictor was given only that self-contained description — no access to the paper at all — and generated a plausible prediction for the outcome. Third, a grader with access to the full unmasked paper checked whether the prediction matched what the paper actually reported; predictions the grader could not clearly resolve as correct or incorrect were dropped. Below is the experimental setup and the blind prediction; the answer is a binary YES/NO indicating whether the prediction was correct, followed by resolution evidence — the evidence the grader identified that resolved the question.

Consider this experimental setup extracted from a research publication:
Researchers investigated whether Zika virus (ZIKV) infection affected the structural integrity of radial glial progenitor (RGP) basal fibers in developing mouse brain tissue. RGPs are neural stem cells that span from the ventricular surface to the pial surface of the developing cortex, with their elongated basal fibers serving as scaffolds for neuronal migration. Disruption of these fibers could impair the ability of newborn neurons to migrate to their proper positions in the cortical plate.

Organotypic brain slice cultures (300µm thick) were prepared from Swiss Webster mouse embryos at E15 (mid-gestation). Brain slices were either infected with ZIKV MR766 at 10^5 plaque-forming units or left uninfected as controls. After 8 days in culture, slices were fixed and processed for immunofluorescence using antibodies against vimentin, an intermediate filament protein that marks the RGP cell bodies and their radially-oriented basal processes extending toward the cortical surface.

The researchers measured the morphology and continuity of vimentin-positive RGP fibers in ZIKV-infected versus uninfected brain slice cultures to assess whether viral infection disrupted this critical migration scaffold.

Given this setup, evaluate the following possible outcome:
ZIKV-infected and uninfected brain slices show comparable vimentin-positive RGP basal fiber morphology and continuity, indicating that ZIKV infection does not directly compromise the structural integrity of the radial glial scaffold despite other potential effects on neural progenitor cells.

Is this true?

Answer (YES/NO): NO